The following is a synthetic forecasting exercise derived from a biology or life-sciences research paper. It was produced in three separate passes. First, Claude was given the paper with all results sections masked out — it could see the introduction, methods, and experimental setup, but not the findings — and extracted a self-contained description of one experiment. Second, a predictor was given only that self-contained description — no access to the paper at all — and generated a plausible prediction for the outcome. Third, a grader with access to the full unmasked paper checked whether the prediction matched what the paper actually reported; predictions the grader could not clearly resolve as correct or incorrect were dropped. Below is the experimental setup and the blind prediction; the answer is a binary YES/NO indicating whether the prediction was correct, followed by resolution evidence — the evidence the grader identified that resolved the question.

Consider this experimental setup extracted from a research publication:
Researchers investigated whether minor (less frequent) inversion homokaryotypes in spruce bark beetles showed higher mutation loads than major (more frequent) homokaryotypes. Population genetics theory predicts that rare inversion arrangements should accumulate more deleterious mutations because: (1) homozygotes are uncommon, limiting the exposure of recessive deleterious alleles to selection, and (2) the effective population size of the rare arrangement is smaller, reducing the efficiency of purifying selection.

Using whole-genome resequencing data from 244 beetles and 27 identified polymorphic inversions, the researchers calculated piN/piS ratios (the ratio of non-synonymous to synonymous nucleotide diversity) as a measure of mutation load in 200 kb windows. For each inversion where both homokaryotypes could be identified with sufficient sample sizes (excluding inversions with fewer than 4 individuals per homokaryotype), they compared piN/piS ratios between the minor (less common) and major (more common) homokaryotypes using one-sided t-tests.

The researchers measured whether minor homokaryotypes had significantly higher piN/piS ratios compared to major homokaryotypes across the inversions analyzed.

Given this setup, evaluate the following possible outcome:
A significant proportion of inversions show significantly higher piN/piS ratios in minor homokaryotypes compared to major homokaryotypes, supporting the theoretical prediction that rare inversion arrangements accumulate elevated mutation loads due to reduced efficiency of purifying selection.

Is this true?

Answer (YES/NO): NO